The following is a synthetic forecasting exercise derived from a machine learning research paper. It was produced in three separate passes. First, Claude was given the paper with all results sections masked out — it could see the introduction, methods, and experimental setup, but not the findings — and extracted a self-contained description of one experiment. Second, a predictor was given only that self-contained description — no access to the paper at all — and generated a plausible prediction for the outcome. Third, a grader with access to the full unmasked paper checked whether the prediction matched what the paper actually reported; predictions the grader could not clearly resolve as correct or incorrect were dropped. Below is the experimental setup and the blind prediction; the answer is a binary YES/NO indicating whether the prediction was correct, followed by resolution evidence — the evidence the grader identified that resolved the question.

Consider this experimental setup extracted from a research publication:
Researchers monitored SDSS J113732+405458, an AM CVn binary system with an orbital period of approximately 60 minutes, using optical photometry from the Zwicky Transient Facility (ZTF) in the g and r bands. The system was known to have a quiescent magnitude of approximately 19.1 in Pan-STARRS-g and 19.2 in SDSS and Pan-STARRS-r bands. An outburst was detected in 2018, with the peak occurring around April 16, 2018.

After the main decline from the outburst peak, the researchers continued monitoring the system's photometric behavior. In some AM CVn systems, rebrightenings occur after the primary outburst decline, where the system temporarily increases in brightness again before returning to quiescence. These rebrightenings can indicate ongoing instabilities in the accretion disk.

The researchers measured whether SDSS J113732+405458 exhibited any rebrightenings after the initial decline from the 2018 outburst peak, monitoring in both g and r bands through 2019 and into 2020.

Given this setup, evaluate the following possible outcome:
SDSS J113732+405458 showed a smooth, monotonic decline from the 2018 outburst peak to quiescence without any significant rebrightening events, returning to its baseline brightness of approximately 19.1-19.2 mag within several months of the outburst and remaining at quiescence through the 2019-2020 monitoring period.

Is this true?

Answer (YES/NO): NO